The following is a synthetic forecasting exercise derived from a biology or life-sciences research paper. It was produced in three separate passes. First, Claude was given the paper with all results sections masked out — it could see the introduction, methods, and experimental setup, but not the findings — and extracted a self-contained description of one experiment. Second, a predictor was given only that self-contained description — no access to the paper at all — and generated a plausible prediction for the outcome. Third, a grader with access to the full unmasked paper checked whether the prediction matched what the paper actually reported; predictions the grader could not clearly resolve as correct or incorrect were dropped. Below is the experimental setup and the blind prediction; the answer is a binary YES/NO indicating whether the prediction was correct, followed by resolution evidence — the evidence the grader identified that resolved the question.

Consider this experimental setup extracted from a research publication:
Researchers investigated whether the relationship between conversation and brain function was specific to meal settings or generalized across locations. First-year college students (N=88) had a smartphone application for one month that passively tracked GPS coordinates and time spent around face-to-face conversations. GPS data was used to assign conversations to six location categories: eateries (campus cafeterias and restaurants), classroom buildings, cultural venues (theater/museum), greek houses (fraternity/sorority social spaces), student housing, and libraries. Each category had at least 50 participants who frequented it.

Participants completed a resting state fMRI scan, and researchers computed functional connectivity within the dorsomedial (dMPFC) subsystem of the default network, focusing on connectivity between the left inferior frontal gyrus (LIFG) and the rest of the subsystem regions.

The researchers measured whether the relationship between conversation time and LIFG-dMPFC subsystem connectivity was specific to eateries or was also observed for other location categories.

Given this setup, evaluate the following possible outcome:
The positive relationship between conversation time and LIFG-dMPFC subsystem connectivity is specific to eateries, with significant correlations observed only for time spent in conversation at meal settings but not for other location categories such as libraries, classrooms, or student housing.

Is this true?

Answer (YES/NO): YES